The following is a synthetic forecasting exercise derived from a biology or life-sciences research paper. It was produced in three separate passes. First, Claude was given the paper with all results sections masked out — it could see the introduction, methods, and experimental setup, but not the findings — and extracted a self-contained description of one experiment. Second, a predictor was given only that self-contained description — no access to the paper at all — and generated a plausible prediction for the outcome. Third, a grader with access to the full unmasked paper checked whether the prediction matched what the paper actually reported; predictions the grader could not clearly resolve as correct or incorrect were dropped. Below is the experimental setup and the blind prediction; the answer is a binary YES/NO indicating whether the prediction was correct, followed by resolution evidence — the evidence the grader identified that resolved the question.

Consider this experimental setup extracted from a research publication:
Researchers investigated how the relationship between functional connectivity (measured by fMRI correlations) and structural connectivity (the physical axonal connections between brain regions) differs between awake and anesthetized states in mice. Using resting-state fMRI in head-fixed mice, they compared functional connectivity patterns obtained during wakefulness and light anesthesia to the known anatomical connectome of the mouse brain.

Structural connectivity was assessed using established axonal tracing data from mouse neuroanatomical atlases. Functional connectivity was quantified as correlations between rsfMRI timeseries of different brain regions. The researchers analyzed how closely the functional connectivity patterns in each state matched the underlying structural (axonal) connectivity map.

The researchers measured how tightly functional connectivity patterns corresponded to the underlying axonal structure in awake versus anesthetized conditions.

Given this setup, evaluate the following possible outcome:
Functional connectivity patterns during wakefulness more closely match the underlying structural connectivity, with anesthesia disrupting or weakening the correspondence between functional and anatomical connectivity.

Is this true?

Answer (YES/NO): NO